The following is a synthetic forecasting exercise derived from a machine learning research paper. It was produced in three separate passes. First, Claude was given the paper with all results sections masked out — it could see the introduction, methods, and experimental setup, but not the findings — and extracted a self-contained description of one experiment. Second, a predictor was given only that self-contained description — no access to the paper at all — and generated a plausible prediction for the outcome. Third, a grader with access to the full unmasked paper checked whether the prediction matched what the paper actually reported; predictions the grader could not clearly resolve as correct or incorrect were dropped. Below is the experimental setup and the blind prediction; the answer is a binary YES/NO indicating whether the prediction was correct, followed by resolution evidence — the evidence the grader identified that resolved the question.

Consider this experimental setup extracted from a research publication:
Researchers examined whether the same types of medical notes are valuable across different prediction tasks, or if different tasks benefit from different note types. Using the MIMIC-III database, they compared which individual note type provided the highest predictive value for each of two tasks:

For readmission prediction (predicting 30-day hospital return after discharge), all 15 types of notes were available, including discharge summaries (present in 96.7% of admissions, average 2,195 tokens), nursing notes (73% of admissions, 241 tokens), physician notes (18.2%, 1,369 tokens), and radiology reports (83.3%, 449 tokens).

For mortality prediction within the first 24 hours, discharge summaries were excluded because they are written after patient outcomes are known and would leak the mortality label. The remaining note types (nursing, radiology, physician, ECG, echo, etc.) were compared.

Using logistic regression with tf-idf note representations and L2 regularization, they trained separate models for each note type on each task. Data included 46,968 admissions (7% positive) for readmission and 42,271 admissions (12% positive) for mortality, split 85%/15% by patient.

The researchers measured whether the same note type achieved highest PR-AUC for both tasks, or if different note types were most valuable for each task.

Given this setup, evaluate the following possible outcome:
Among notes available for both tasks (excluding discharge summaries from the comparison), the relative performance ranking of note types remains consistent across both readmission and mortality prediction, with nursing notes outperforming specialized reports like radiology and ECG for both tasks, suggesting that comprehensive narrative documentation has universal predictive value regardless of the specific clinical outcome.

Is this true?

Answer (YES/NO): NO